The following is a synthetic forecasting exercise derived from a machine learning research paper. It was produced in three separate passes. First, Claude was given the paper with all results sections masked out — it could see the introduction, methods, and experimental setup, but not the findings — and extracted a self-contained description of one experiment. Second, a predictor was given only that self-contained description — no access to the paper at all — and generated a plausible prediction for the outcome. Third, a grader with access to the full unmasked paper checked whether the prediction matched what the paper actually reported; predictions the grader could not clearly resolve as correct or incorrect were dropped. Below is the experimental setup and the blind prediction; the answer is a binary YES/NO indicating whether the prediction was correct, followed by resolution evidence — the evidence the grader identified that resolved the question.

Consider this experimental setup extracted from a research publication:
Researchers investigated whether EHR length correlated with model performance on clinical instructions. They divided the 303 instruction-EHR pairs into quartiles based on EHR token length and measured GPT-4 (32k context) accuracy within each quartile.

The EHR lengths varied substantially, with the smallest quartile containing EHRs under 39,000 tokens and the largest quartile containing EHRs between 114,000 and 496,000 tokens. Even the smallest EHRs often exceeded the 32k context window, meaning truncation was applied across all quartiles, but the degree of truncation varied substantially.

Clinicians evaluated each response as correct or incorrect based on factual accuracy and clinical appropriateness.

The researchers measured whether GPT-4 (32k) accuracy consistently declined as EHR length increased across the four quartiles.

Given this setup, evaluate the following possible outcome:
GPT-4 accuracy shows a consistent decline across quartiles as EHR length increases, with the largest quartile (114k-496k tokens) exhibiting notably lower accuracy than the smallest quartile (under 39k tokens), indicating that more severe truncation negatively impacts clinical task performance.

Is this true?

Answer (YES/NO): NO